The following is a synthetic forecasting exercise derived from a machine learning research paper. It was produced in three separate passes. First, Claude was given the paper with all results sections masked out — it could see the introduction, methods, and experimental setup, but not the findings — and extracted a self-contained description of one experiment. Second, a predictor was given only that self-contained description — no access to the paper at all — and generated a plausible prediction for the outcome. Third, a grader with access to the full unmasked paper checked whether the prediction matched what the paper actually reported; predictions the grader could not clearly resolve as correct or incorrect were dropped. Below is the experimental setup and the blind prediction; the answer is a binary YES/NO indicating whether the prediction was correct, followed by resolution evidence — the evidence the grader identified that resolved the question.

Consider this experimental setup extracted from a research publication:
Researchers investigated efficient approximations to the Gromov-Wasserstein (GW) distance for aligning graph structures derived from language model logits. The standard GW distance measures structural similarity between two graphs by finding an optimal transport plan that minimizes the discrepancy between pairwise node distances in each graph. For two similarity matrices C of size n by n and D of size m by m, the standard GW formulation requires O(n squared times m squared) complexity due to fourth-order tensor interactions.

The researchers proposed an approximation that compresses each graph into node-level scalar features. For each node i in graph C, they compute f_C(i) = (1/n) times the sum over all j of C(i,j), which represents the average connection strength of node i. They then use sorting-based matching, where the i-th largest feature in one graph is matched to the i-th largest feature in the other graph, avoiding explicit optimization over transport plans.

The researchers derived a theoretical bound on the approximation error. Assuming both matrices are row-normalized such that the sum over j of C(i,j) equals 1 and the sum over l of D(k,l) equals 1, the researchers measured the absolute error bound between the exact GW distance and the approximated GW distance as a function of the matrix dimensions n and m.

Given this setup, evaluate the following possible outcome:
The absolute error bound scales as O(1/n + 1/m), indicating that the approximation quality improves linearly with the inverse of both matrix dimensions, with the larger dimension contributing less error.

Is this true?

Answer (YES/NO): YES